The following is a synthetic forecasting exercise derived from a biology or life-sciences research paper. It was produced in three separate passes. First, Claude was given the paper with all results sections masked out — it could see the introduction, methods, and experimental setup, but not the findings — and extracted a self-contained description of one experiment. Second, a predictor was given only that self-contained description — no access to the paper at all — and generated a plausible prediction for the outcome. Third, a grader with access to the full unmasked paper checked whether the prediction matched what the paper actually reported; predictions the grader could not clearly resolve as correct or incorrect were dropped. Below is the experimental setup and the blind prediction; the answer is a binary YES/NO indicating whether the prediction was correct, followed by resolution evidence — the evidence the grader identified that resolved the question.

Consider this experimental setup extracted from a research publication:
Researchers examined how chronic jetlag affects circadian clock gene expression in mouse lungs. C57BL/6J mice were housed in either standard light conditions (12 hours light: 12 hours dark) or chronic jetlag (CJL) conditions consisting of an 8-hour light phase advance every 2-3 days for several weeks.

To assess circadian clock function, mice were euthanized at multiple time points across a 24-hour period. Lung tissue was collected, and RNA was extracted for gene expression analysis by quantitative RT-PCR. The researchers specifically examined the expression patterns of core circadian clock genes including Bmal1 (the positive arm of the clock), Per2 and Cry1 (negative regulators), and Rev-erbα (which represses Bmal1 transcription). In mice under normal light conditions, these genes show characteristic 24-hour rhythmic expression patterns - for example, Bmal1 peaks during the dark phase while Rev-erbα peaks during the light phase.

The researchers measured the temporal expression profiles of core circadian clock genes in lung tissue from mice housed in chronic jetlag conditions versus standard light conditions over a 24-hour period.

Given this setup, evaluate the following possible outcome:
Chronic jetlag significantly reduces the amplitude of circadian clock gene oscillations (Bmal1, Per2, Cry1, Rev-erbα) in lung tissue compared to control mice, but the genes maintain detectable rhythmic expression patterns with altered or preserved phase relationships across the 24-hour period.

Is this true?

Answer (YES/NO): NO